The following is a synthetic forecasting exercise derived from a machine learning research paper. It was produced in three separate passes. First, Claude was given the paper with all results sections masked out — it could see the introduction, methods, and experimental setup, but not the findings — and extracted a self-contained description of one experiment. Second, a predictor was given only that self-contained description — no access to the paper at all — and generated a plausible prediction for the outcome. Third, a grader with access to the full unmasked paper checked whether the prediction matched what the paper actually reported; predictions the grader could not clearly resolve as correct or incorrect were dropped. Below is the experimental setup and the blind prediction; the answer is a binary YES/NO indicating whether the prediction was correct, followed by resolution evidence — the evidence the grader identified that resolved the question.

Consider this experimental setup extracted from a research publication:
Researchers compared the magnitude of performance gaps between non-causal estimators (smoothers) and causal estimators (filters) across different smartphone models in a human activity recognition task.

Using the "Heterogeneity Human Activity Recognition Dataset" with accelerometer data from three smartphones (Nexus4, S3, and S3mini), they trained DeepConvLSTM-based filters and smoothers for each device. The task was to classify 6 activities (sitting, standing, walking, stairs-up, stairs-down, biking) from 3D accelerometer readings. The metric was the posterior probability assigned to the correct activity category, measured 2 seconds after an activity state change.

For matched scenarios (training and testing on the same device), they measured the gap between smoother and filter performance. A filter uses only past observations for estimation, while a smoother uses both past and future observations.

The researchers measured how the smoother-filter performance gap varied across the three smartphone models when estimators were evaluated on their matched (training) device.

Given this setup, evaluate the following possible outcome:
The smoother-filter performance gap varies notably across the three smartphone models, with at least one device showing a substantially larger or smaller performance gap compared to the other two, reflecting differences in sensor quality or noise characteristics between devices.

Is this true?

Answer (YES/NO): YES